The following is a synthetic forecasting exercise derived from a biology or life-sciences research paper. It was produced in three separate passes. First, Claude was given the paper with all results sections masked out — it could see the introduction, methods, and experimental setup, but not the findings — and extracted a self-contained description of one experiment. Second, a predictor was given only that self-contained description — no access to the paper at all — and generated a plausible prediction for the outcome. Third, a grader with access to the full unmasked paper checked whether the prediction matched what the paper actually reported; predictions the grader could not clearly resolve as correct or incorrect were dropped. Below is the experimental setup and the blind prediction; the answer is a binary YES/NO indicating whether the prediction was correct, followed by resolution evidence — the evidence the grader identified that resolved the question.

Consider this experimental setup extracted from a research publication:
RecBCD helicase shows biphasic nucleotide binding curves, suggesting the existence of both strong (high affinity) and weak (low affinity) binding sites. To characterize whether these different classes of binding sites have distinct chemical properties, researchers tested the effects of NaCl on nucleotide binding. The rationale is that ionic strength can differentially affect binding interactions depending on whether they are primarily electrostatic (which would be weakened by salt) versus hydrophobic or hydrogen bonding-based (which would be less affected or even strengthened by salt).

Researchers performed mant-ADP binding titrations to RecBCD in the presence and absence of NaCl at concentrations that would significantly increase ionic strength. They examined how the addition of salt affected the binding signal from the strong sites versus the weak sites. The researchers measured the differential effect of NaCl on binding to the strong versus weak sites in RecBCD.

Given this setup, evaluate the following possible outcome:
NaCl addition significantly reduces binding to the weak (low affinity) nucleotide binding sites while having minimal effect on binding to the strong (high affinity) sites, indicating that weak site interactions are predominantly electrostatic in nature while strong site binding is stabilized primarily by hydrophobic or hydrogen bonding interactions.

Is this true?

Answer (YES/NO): NO